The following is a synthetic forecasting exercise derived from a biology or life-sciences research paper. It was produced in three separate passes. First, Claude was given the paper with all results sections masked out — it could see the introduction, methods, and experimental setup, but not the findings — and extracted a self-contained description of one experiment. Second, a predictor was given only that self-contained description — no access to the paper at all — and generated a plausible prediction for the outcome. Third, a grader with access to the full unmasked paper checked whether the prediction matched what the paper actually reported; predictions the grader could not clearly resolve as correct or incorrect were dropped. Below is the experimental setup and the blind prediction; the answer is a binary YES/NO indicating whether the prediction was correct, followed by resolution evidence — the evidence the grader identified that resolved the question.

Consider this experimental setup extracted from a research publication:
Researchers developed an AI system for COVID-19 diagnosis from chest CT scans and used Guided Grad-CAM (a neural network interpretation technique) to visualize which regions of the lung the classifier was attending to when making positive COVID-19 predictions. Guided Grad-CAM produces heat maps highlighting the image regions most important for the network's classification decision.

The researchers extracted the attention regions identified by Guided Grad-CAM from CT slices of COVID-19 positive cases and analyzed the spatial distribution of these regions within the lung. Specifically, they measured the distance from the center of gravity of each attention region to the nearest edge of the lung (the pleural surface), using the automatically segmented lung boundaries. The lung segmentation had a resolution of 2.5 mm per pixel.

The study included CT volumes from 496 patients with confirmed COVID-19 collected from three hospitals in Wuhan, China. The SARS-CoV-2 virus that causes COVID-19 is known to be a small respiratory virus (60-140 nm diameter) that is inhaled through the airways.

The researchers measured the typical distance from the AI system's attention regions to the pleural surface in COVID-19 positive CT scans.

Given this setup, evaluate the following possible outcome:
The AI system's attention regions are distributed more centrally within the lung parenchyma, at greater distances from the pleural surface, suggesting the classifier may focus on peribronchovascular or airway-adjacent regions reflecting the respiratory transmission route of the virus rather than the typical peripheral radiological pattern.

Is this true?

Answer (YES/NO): NO